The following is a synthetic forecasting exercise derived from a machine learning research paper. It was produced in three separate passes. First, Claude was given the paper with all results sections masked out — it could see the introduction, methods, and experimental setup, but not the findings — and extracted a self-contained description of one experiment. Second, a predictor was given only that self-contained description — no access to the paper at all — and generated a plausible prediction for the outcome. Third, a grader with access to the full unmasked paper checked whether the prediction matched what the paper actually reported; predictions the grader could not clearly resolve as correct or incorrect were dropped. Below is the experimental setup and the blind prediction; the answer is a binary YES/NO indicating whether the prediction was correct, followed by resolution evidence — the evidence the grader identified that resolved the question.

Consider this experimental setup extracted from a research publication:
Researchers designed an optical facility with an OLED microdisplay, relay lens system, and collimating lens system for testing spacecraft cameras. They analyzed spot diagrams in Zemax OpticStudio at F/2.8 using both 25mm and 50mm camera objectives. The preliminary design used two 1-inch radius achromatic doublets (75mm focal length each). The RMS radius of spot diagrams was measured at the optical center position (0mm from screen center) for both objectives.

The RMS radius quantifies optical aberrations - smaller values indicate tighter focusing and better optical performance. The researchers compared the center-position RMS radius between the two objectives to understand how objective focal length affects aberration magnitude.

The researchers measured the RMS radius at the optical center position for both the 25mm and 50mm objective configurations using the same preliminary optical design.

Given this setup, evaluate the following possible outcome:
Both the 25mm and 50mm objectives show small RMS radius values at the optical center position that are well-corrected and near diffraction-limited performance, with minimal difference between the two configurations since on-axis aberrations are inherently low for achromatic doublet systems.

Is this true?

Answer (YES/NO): NO